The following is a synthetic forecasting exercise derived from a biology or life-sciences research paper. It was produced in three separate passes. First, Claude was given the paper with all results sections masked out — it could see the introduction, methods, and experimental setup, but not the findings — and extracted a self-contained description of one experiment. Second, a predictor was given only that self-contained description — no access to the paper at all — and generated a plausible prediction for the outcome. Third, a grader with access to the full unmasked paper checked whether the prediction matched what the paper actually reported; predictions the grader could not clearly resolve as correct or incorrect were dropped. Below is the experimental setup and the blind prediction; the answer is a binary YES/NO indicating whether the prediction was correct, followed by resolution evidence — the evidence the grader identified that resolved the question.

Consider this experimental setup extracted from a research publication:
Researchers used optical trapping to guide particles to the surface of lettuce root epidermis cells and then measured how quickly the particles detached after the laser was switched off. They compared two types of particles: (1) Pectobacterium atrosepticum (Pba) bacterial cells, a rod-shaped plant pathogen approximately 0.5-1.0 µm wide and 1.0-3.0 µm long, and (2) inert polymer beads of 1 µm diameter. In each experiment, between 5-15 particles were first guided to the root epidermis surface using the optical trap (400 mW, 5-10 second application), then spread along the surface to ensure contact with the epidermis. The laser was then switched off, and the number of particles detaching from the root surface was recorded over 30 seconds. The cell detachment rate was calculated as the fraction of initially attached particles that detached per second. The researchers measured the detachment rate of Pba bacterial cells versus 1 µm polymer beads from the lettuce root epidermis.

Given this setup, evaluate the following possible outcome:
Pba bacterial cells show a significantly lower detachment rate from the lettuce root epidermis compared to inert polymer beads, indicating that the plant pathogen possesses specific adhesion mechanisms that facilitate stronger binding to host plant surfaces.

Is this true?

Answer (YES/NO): YES